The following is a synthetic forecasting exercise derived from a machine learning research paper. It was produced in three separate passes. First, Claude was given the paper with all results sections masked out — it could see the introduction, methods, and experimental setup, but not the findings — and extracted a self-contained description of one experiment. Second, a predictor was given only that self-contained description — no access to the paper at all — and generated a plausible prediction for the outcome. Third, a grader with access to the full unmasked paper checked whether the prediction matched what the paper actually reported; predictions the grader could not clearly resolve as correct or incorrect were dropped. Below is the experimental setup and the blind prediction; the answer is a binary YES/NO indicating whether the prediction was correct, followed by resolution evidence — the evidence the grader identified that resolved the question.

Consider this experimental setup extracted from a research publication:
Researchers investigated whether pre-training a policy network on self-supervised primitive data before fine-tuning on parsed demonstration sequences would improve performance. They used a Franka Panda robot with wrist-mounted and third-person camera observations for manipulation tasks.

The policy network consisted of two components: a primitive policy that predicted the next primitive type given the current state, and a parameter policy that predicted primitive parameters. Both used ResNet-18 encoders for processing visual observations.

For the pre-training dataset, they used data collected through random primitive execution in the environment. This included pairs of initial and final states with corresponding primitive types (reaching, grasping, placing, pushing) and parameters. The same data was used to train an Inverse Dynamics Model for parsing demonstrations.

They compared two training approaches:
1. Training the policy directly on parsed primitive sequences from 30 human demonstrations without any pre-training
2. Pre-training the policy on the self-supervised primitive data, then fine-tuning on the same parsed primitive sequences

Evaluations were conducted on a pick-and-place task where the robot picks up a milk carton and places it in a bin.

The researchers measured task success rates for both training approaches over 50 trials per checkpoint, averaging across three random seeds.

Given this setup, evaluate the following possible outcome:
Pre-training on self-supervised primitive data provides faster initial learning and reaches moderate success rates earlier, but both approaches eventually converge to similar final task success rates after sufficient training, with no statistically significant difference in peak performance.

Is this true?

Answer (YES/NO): NO